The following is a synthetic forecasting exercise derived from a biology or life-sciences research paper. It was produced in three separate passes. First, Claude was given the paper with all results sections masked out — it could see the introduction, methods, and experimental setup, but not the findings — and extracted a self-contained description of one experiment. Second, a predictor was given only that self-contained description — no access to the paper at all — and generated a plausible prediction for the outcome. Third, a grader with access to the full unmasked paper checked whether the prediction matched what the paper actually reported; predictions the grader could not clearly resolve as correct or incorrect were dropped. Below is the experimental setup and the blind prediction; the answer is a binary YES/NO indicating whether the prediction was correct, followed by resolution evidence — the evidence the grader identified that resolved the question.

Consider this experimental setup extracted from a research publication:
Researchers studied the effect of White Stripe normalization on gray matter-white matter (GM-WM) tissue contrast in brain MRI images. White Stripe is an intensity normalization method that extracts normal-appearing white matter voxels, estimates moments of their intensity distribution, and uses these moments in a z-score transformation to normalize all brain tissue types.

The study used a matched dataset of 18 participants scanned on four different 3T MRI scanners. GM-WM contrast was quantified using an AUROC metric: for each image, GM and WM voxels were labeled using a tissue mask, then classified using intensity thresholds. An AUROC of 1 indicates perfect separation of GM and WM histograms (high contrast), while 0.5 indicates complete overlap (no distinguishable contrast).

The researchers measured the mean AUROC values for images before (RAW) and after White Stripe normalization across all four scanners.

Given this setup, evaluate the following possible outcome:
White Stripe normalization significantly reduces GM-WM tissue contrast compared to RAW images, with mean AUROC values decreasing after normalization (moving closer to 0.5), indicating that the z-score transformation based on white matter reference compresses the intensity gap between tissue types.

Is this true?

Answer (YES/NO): NO